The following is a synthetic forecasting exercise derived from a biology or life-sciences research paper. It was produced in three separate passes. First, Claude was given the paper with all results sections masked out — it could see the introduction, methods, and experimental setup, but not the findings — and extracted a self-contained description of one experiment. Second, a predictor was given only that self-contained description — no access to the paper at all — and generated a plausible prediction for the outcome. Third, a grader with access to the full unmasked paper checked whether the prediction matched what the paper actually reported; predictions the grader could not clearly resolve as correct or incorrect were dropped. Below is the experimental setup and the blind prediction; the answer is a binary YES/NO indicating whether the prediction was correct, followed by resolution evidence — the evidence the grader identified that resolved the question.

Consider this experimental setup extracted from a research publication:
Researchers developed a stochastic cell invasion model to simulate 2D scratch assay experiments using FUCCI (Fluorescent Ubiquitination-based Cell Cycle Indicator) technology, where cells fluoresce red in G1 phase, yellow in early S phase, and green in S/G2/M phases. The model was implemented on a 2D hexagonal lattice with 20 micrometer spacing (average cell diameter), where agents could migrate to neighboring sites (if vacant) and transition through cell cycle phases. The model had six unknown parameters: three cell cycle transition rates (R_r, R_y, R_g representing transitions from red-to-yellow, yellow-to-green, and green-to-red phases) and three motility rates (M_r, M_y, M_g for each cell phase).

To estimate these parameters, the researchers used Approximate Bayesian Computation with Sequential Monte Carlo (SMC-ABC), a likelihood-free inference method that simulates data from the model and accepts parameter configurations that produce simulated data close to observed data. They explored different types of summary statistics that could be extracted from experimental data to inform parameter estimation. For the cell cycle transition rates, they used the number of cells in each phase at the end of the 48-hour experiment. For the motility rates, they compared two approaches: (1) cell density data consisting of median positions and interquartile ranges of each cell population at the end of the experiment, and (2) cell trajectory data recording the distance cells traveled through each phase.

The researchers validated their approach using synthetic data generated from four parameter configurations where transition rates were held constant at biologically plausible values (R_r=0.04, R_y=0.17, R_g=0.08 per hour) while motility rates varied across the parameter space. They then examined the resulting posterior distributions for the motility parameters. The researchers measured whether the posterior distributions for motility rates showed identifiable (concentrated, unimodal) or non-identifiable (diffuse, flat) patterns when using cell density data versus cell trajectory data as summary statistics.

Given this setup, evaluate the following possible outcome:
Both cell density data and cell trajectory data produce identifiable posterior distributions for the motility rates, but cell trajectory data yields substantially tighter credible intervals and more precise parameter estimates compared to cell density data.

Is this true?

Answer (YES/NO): NO